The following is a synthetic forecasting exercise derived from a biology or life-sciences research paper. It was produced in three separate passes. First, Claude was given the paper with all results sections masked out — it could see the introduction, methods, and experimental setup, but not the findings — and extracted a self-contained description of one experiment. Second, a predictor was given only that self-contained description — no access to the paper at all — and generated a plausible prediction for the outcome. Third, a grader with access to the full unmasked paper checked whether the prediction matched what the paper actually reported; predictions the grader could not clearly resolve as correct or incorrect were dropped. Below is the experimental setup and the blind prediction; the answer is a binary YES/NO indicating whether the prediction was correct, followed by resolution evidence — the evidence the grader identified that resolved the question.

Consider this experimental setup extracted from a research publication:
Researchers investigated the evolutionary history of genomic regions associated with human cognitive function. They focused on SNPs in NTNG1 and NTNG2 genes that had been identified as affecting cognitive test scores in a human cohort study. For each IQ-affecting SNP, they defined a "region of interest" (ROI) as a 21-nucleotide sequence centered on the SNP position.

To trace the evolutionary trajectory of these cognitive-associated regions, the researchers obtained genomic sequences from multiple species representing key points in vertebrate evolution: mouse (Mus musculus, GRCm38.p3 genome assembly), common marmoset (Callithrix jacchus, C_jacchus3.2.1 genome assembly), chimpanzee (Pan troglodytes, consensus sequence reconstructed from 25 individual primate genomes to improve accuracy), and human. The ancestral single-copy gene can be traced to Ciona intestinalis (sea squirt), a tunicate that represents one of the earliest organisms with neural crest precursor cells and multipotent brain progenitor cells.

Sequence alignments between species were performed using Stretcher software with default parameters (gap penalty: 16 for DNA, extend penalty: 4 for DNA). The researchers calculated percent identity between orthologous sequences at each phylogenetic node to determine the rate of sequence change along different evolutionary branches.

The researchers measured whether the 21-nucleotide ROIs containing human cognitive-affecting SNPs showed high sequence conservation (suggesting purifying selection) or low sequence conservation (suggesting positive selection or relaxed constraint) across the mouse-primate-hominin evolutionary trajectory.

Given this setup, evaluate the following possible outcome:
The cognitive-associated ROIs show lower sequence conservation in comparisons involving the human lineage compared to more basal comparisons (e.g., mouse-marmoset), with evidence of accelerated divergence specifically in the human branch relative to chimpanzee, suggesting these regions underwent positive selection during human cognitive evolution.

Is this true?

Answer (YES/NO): YES